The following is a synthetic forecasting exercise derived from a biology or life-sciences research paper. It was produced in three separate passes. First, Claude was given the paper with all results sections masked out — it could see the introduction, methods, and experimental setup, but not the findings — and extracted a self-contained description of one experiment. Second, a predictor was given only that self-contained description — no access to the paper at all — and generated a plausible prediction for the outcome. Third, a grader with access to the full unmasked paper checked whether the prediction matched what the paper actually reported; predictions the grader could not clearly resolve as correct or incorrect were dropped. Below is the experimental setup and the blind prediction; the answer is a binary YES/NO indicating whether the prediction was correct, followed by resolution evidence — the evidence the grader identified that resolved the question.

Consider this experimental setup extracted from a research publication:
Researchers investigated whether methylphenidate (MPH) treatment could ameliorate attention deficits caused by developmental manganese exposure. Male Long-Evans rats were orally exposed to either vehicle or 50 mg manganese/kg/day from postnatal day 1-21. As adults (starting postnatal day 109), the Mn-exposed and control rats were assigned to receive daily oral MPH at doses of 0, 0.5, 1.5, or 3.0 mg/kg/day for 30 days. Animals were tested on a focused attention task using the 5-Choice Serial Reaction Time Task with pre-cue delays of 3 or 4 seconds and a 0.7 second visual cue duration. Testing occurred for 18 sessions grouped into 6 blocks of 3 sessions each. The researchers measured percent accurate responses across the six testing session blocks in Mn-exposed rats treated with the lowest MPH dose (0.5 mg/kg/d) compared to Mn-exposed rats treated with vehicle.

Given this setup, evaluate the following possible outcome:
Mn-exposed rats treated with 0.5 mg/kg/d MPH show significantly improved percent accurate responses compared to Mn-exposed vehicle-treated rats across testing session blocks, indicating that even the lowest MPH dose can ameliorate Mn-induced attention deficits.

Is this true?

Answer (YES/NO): NO